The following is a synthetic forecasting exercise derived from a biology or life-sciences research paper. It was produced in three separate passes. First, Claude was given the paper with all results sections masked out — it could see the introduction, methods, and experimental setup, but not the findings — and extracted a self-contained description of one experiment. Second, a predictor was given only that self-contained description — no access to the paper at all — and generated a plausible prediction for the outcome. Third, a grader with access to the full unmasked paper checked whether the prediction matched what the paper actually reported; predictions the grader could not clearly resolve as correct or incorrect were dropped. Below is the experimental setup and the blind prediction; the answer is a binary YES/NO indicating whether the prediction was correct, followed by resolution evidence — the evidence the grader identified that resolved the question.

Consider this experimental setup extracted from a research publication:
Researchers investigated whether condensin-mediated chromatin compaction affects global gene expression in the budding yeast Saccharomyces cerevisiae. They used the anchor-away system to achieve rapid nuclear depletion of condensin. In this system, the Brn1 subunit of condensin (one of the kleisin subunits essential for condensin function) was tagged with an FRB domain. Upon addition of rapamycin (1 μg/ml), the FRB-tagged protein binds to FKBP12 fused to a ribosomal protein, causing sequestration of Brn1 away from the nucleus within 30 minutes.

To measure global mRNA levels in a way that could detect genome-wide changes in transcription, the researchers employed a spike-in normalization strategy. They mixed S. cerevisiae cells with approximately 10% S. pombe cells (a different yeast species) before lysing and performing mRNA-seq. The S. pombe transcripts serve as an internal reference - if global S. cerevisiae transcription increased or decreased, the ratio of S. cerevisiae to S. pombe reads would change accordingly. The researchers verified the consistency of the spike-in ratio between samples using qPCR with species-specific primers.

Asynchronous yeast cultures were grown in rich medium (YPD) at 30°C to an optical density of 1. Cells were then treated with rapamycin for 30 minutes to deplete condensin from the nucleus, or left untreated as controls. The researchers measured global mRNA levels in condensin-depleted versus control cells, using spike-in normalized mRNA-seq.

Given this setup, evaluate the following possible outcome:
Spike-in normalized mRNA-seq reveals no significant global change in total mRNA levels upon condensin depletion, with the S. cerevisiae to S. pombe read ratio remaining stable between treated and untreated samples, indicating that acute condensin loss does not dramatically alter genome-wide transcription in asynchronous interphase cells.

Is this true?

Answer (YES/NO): YES